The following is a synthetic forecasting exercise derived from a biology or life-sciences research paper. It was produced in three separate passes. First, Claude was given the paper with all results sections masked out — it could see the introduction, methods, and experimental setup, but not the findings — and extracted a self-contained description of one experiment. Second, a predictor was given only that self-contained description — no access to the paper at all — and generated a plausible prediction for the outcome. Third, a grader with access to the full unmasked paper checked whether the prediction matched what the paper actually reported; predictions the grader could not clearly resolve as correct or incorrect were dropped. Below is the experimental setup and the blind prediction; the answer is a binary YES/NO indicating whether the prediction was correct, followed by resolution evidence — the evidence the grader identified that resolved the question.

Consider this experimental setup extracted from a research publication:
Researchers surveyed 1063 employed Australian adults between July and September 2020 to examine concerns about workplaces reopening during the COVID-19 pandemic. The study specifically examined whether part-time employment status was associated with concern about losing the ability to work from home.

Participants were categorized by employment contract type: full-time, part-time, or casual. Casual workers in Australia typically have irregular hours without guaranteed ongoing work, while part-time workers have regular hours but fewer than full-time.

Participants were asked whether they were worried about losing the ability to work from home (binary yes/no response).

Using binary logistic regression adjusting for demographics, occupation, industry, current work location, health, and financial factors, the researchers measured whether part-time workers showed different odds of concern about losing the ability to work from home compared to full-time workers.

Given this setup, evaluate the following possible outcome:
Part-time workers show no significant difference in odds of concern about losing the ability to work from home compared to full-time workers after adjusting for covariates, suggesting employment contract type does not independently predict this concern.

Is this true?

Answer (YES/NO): NO